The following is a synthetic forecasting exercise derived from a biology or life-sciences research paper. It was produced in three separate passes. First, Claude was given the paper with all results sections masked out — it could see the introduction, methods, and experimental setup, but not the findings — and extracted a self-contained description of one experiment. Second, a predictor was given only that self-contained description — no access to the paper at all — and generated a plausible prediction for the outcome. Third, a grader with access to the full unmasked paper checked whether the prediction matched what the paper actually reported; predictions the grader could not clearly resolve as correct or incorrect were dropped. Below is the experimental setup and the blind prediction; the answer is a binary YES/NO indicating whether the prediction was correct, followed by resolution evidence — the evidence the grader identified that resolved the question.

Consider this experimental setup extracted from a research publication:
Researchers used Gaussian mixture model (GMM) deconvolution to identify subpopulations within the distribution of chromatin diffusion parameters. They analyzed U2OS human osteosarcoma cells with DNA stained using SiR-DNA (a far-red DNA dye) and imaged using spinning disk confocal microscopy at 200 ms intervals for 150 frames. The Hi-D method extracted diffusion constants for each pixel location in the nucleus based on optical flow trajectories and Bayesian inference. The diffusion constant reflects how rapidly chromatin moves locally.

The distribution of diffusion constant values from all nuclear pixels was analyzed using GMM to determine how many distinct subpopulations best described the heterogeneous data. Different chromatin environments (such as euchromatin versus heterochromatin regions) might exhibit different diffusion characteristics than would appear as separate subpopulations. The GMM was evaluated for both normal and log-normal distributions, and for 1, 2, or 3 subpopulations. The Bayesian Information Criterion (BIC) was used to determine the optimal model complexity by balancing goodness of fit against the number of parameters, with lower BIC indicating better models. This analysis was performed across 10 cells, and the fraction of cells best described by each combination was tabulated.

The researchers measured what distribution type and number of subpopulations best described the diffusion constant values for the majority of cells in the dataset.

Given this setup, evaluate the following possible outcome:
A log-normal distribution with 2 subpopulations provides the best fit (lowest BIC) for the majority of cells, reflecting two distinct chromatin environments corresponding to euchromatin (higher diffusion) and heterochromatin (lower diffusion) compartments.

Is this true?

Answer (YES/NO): NO